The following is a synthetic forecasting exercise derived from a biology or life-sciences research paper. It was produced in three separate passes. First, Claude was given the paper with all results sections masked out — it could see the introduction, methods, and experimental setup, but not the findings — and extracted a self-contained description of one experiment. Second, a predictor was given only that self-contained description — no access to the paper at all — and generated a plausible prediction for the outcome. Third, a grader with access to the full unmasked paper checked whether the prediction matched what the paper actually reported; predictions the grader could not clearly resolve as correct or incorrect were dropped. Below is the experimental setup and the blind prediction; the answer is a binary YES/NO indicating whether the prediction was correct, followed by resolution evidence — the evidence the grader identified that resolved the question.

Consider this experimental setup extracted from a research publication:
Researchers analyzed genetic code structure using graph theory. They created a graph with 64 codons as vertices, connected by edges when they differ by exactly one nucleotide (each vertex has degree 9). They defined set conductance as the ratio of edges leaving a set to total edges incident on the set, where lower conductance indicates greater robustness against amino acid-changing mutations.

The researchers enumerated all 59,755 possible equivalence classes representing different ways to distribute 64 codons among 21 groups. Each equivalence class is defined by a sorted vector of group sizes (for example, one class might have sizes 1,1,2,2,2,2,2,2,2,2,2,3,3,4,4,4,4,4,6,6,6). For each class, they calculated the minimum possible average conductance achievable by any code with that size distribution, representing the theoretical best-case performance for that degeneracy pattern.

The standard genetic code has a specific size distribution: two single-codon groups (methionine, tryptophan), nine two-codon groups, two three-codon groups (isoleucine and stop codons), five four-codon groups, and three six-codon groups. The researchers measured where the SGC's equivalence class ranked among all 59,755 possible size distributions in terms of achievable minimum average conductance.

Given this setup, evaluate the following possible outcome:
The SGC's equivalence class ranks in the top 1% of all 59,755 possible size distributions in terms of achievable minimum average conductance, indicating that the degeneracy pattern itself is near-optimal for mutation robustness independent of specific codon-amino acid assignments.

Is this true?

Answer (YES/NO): NO